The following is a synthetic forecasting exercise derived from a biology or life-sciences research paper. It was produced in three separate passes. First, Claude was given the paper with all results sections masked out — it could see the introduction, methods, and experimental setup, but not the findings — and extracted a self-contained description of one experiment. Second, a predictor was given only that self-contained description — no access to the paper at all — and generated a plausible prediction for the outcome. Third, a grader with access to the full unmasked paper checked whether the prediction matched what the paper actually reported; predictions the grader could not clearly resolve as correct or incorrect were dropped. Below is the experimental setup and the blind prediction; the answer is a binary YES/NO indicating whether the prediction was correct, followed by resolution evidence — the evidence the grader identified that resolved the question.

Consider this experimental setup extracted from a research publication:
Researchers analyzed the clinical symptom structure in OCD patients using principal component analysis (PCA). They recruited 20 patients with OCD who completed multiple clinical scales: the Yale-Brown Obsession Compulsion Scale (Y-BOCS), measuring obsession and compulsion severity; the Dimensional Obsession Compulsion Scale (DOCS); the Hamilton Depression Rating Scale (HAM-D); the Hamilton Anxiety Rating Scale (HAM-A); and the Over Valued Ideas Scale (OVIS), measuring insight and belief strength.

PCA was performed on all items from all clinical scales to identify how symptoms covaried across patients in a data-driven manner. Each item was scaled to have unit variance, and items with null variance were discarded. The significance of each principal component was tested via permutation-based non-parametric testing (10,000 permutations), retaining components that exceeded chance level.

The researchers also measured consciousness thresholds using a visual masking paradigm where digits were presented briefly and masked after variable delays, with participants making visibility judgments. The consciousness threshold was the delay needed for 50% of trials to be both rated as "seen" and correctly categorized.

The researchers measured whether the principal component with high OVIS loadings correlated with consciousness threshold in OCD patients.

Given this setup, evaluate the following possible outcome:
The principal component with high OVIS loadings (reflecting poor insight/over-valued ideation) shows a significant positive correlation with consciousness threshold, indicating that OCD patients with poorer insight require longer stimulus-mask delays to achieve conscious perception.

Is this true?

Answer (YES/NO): YES